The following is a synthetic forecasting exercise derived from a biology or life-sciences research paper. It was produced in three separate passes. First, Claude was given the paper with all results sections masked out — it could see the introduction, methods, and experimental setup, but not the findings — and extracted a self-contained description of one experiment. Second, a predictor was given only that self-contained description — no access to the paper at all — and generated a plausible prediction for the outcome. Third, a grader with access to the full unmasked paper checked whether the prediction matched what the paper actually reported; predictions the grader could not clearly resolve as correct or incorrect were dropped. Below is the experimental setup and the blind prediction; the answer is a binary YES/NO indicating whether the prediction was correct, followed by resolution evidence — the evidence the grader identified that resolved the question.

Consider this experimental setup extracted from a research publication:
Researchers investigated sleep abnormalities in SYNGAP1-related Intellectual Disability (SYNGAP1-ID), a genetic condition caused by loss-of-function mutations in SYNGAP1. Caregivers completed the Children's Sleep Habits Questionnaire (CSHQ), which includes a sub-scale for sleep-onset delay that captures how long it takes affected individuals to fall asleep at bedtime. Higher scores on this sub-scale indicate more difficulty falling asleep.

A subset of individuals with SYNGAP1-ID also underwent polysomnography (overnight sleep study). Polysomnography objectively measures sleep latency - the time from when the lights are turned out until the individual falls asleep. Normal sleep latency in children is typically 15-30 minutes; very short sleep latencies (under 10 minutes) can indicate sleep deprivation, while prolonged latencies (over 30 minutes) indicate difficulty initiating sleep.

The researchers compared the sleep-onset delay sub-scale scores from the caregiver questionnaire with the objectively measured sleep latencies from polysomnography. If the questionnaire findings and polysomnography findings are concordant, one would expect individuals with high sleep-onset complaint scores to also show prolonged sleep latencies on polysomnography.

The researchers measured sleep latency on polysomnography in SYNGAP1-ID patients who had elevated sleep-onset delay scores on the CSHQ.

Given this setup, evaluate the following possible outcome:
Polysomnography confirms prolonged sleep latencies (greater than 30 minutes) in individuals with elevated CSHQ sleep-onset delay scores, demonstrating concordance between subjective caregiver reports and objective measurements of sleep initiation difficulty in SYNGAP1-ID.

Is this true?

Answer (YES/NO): NO